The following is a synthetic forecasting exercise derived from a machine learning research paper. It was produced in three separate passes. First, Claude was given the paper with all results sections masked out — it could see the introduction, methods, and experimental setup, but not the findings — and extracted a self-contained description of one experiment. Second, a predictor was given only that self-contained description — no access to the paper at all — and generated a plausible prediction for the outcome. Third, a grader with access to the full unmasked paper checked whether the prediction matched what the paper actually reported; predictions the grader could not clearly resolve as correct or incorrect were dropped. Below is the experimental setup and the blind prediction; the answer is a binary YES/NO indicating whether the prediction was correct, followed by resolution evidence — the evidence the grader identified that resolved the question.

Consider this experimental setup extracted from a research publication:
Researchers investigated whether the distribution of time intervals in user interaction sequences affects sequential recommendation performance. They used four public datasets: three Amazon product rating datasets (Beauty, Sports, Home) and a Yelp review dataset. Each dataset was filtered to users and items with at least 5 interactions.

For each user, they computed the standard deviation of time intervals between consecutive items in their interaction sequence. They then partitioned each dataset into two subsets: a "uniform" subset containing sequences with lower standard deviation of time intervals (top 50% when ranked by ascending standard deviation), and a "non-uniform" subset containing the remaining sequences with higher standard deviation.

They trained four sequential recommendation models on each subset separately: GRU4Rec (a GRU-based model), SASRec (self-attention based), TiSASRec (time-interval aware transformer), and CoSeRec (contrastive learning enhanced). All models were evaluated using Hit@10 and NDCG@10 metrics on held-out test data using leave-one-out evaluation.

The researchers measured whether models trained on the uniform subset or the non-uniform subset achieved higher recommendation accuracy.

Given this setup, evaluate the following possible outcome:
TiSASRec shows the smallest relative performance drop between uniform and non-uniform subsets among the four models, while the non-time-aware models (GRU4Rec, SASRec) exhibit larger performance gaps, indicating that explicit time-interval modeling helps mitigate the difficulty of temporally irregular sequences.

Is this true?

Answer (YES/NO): NO